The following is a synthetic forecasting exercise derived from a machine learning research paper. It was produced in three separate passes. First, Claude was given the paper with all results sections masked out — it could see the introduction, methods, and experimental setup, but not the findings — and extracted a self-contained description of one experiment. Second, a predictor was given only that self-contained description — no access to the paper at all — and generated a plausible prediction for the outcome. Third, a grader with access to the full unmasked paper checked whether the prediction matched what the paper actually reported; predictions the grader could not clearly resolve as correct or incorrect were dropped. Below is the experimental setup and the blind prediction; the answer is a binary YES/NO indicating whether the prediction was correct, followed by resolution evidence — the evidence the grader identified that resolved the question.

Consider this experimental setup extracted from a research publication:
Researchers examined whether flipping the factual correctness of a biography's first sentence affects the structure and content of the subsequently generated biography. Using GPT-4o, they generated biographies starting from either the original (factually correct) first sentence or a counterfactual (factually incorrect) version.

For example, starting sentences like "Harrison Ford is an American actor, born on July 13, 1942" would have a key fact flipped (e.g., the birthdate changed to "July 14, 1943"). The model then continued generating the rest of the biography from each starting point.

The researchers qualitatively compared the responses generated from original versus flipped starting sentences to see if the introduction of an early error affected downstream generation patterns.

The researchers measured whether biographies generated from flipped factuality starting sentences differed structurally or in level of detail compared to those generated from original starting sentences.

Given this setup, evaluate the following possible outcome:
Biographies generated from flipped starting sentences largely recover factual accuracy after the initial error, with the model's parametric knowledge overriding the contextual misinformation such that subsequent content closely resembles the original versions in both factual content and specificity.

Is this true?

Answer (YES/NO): NO